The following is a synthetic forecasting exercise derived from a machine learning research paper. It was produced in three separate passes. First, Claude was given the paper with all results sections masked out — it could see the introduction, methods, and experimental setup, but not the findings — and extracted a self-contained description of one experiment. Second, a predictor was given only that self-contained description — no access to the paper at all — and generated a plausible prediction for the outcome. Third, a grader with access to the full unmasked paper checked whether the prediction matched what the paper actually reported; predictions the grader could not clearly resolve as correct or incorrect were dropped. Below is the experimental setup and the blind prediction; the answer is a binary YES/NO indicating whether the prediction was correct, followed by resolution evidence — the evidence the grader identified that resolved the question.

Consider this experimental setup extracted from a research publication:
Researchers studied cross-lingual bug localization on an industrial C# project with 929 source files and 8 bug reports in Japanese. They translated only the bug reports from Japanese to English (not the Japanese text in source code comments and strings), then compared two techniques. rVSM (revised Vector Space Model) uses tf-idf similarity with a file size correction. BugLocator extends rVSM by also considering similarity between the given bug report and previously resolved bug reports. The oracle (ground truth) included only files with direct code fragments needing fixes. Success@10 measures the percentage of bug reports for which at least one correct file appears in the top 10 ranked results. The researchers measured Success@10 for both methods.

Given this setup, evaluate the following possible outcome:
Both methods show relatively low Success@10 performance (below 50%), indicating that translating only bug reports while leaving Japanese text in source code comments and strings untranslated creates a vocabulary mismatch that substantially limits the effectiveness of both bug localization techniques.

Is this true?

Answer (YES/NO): YES